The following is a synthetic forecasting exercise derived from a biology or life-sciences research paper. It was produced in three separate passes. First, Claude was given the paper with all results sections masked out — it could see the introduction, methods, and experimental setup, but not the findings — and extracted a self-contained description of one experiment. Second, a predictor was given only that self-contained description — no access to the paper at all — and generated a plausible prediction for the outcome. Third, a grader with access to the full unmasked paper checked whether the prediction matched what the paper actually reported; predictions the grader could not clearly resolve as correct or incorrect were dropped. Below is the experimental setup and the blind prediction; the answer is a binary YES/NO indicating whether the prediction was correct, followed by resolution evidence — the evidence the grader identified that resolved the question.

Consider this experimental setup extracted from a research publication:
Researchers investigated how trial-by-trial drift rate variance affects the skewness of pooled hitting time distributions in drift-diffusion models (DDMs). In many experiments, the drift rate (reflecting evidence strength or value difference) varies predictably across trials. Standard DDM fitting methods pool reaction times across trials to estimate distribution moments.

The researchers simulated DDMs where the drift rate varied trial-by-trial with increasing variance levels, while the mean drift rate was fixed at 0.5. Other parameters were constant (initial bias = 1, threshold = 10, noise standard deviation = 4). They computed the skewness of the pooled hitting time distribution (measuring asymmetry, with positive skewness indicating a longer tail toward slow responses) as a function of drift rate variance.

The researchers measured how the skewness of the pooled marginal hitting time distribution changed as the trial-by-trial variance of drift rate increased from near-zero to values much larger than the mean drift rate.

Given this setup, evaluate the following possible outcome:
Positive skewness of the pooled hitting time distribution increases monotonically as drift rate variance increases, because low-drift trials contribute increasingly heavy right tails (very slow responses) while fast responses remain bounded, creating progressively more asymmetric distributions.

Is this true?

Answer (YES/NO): NO